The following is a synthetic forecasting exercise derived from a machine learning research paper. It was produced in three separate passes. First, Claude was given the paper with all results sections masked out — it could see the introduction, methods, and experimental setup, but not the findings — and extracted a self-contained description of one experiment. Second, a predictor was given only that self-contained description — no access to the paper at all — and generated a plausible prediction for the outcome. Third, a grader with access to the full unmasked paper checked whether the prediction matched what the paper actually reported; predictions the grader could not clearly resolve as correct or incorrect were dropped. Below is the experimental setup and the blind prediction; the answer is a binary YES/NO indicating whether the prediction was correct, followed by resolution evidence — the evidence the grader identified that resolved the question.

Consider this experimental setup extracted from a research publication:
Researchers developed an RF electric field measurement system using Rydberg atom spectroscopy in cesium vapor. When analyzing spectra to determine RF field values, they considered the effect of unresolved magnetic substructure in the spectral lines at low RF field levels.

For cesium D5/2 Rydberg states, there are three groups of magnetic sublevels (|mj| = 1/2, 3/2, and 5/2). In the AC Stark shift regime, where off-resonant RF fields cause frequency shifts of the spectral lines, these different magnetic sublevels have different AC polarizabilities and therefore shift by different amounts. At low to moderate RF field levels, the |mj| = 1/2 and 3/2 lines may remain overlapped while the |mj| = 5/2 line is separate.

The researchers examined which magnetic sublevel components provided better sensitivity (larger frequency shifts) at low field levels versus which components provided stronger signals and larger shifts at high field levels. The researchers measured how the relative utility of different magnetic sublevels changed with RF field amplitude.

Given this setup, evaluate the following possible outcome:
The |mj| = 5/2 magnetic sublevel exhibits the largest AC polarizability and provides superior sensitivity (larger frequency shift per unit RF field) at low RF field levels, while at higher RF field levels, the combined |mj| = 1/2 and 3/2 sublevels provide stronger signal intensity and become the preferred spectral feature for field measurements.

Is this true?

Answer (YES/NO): NO